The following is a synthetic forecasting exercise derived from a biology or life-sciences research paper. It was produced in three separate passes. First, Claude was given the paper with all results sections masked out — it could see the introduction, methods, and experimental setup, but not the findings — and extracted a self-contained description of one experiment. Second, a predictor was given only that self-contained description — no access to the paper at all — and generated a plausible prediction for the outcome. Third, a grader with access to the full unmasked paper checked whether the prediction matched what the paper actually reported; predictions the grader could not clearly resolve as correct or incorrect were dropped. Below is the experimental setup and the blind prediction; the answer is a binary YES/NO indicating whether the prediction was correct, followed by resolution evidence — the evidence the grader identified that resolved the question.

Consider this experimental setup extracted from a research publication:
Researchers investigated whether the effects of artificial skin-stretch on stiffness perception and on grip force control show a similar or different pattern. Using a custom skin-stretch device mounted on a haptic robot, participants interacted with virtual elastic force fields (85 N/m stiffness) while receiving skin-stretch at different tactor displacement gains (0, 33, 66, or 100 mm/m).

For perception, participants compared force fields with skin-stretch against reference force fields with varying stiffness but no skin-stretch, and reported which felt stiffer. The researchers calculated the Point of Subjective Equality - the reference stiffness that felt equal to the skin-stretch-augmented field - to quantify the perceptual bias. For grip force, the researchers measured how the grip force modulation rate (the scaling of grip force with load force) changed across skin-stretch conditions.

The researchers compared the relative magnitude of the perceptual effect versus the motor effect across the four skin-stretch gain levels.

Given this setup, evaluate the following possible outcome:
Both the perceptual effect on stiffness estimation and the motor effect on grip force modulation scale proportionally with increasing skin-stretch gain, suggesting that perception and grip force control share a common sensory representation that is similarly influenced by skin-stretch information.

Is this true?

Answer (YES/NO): YES